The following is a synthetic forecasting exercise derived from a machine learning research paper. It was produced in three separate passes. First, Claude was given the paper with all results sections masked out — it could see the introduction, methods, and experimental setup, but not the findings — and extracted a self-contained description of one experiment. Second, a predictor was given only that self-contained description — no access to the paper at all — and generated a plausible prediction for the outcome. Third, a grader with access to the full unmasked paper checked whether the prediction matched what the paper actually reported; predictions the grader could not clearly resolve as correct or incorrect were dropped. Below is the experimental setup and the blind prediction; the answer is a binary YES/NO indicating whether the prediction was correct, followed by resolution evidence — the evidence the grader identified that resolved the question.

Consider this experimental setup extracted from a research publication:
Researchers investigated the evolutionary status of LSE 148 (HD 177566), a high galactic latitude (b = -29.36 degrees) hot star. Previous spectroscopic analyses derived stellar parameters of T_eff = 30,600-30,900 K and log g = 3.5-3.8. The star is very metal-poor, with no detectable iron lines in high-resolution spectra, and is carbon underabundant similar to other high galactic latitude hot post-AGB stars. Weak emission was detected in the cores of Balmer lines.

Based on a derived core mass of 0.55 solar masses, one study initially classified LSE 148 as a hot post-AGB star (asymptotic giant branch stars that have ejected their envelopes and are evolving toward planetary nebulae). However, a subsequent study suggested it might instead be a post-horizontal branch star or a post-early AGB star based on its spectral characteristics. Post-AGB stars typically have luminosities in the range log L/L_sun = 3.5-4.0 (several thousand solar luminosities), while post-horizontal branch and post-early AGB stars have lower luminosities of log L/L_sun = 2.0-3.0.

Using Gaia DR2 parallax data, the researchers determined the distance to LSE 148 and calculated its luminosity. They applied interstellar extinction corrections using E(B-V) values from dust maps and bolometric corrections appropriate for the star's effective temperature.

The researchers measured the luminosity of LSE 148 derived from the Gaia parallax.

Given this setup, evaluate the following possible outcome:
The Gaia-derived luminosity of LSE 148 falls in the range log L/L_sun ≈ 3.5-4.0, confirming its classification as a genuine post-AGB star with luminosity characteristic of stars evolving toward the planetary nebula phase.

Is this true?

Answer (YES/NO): NO